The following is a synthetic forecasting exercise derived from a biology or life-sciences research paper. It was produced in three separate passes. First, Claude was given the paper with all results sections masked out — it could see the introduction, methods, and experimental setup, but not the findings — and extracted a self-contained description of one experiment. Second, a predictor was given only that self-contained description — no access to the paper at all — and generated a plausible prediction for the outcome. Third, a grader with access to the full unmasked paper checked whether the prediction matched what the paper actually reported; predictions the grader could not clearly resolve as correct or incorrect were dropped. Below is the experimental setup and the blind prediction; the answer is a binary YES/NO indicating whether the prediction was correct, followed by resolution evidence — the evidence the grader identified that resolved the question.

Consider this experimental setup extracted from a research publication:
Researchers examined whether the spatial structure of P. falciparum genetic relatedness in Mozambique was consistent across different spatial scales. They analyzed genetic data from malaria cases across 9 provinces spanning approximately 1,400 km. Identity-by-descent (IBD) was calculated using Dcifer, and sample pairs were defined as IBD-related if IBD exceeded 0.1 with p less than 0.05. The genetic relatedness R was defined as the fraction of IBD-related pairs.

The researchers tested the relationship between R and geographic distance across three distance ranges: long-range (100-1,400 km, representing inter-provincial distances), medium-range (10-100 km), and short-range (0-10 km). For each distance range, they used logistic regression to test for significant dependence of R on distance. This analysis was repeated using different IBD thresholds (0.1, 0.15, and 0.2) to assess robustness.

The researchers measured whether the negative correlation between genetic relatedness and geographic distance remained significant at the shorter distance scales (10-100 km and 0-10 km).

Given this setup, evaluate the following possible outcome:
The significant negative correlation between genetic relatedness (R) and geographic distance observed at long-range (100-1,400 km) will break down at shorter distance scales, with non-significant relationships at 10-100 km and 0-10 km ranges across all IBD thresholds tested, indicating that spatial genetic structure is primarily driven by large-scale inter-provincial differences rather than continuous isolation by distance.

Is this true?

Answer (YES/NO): NO